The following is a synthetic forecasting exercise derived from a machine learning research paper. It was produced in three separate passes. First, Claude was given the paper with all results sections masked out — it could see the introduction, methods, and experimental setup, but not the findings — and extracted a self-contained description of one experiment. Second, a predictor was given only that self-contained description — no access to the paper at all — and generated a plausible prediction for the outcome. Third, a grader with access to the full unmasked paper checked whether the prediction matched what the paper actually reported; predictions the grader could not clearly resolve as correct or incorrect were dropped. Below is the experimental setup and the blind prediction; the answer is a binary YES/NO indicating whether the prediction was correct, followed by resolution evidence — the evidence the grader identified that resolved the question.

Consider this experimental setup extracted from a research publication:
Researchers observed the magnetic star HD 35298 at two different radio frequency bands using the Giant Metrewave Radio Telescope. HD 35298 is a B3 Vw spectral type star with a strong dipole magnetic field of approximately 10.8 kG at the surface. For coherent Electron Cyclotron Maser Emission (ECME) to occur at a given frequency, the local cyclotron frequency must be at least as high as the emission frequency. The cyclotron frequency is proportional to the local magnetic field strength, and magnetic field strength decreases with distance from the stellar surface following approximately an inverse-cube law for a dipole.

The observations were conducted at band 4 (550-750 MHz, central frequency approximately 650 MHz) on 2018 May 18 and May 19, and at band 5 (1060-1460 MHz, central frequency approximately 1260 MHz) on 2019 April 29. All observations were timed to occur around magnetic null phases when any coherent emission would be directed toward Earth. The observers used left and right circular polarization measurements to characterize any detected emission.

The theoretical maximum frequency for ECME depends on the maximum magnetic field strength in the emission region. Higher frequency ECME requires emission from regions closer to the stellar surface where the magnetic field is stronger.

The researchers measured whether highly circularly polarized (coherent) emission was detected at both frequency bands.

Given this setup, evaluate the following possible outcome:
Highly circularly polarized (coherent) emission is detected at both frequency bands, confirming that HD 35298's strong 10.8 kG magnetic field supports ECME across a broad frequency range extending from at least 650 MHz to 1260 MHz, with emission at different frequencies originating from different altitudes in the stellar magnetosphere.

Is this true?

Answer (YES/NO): NO